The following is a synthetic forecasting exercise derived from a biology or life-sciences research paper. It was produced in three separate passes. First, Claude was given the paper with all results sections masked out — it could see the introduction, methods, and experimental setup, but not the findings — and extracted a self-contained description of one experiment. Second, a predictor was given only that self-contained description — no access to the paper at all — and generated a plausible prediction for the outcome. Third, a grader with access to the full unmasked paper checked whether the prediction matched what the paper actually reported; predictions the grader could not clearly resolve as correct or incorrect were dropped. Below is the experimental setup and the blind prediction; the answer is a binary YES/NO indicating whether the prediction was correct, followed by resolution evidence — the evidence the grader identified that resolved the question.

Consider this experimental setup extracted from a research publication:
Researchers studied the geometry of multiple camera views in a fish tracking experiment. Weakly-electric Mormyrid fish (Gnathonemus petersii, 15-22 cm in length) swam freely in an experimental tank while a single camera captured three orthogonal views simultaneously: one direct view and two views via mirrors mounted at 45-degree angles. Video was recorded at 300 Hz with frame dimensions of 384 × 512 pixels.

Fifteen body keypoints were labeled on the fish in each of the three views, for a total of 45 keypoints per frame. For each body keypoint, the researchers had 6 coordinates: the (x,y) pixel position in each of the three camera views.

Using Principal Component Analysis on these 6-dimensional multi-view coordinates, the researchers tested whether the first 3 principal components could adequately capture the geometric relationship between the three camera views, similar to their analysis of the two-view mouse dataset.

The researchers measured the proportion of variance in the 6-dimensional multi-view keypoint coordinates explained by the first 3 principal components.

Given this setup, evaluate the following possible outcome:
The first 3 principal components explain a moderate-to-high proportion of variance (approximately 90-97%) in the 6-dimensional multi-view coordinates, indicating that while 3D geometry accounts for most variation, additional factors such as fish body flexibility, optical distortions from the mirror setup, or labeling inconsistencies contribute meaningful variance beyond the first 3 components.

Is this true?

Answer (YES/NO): NO